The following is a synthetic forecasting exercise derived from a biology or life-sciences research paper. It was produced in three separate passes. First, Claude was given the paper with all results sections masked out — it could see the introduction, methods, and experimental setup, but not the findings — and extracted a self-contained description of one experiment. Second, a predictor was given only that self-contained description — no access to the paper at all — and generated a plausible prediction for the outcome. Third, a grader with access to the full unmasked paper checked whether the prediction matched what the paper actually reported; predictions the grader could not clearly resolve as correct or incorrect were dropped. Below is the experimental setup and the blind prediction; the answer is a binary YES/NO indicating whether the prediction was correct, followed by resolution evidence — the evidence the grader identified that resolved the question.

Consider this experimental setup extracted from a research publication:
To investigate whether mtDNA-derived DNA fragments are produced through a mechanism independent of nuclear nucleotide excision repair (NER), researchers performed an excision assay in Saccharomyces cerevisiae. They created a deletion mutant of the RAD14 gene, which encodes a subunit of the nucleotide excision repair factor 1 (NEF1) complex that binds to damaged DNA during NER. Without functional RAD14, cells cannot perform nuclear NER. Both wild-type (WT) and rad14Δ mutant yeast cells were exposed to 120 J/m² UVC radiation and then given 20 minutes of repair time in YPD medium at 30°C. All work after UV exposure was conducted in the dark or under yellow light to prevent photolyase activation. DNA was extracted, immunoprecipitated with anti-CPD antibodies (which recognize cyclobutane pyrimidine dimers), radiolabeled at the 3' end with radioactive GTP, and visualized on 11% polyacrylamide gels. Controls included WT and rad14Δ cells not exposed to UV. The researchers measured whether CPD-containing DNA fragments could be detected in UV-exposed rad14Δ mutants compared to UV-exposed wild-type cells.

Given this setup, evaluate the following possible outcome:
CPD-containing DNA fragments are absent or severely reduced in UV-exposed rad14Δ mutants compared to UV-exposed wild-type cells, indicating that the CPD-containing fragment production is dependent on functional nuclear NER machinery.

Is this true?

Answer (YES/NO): NO